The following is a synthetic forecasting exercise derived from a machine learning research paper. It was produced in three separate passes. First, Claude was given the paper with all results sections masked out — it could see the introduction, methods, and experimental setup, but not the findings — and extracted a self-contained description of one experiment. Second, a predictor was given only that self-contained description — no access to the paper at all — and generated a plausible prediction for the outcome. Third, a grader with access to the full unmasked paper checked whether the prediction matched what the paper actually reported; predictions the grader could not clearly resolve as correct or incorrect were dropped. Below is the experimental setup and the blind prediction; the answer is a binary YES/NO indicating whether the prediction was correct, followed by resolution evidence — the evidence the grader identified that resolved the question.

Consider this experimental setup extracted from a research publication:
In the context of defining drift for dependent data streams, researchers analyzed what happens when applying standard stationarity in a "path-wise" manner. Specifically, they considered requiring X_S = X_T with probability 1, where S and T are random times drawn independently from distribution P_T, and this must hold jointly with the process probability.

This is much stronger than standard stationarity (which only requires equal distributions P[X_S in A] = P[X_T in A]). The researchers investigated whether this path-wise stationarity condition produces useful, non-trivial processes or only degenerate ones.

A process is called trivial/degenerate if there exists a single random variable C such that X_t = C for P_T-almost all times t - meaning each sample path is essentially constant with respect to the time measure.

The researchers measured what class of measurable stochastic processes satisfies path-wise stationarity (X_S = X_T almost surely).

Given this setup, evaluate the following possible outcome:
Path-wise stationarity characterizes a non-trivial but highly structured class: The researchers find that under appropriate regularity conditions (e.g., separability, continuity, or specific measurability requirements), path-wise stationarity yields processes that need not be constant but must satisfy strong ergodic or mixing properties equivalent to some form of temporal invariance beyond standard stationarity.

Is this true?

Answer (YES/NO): NO